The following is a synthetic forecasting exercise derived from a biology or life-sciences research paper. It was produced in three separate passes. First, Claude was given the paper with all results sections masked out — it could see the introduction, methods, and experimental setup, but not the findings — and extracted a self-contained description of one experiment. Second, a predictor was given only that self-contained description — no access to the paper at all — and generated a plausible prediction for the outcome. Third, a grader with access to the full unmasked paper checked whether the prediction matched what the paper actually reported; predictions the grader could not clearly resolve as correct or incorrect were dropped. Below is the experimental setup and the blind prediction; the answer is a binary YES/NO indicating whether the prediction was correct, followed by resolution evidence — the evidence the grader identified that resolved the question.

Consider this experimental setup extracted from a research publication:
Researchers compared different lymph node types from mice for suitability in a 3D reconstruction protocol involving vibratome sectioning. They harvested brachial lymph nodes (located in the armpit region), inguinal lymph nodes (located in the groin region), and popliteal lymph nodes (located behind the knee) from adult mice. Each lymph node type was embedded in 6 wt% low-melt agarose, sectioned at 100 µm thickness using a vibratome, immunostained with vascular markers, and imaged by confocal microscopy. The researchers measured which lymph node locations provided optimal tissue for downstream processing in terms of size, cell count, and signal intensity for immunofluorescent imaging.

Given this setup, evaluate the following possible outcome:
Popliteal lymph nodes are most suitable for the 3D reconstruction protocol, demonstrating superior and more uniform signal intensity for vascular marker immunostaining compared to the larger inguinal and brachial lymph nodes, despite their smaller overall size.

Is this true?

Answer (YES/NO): NO